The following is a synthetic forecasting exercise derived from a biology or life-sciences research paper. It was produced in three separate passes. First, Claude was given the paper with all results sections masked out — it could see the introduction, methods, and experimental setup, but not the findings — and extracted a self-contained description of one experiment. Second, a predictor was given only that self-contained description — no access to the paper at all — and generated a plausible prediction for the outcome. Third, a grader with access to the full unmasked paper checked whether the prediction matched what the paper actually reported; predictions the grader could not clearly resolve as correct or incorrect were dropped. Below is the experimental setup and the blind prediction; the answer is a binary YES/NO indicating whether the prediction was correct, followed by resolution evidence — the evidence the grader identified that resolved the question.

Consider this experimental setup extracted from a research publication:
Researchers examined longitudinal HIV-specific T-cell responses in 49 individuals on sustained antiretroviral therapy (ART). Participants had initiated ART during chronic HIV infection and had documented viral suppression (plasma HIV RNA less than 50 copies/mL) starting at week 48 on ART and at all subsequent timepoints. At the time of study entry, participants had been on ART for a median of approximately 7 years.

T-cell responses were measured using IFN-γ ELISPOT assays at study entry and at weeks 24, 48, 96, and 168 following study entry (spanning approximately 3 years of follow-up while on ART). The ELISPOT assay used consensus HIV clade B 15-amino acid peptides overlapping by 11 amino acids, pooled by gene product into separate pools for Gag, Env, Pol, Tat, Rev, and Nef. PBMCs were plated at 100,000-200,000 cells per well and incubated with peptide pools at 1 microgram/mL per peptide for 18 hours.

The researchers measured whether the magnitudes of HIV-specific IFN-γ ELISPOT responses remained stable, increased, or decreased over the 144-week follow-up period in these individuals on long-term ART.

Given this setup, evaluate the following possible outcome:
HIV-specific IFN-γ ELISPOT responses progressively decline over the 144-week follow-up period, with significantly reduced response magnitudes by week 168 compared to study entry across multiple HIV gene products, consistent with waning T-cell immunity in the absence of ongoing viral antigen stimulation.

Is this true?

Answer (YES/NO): NO